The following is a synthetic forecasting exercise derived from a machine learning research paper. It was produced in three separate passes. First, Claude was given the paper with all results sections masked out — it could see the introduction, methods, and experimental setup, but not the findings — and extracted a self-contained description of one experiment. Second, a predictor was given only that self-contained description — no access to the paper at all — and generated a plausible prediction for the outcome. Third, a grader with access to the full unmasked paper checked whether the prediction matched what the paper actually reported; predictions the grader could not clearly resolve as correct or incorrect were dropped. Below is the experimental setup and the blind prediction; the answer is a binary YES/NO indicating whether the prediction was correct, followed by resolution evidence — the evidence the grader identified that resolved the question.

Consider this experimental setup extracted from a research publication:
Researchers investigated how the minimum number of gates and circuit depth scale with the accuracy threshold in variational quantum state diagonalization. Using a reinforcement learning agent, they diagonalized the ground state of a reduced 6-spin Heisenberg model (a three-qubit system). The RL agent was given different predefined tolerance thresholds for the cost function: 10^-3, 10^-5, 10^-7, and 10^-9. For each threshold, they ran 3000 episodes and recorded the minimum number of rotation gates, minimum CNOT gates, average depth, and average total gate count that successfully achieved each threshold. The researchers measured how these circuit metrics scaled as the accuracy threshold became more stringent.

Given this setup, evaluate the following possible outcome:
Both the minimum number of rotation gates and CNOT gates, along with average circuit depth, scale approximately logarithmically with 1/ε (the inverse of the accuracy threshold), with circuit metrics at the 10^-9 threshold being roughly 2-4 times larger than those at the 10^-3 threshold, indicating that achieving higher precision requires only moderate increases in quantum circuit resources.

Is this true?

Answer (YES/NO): NO